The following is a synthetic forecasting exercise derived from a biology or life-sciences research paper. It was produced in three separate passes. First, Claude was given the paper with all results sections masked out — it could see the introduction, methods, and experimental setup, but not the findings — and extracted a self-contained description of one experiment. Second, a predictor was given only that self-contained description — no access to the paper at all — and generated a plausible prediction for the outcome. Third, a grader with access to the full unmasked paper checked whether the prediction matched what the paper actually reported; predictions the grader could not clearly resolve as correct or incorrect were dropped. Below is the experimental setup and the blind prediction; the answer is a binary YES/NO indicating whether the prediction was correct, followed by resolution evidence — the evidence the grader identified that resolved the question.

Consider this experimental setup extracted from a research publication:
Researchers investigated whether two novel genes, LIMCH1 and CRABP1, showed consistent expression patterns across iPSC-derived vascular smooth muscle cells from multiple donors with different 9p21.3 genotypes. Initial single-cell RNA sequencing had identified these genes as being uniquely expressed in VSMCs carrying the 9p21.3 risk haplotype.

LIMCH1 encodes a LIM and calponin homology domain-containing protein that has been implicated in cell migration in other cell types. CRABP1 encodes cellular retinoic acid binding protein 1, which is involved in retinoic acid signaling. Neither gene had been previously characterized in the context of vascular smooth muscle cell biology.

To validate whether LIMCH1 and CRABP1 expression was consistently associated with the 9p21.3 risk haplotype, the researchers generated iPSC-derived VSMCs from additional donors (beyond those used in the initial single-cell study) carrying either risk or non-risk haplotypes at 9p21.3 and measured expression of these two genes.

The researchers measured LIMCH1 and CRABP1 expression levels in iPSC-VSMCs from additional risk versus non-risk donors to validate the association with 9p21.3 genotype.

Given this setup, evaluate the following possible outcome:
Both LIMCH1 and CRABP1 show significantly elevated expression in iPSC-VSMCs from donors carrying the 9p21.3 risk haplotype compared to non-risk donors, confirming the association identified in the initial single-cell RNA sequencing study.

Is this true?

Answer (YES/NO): YES